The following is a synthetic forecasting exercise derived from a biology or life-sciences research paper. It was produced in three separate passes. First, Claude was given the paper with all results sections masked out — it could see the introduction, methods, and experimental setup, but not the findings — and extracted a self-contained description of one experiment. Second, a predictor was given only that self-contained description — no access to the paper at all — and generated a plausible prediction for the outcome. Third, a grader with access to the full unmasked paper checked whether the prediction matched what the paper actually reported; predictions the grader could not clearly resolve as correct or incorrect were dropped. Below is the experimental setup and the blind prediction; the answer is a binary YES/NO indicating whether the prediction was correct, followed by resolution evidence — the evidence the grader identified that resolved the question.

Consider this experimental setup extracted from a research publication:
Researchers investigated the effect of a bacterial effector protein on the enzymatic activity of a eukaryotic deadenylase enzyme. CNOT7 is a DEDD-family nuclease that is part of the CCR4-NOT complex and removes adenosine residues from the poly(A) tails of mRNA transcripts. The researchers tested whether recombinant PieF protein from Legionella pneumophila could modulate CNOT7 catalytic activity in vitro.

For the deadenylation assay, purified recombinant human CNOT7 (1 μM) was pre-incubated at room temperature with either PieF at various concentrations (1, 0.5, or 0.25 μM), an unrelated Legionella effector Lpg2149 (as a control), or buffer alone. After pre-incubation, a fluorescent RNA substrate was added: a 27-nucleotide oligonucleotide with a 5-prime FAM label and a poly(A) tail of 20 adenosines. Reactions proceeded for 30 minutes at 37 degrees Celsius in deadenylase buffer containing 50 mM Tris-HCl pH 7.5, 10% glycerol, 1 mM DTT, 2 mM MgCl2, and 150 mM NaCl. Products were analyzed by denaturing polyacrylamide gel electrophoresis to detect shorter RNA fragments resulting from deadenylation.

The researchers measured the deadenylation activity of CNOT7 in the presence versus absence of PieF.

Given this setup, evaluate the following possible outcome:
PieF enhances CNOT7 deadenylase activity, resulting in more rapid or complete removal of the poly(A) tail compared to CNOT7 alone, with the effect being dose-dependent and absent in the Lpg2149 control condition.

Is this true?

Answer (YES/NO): NO